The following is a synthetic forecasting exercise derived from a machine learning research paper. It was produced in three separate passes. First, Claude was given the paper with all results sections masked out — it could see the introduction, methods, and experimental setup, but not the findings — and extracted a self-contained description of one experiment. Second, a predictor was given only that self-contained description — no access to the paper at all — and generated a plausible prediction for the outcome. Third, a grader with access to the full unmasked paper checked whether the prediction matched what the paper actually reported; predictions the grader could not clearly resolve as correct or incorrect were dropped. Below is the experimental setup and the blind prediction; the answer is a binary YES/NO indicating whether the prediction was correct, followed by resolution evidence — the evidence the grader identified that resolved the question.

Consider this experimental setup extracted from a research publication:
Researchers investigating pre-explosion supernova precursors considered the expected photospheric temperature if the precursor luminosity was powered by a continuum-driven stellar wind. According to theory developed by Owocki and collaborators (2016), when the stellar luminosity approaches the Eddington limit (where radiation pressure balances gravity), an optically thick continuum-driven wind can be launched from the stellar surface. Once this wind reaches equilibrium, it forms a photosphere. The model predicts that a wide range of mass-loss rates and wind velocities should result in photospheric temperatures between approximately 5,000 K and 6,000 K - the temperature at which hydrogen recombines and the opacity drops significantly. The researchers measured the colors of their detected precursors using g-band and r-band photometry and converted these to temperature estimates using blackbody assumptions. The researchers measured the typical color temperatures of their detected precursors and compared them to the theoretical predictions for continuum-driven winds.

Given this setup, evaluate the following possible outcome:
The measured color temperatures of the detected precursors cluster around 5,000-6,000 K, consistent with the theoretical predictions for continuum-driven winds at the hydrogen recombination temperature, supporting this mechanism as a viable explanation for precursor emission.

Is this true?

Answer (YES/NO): YES